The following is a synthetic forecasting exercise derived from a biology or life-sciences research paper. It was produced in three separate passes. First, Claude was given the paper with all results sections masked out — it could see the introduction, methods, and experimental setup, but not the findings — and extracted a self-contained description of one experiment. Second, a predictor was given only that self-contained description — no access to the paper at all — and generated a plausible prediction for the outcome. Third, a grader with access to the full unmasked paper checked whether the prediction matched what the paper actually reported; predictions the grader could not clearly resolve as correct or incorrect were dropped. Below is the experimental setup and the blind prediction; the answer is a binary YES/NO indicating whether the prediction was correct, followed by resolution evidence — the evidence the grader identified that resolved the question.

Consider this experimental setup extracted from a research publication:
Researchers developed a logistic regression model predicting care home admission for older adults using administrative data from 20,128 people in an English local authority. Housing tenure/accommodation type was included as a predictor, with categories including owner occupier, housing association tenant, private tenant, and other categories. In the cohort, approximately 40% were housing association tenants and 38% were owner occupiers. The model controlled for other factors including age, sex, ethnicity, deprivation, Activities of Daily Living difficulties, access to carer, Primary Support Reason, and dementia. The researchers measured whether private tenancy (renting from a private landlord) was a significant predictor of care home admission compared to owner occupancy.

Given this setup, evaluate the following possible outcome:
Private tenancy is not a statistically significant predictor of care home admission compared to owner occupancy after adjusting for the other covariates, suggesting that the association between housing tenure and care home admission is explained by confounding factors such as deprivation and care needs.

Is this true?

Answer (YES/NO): NO